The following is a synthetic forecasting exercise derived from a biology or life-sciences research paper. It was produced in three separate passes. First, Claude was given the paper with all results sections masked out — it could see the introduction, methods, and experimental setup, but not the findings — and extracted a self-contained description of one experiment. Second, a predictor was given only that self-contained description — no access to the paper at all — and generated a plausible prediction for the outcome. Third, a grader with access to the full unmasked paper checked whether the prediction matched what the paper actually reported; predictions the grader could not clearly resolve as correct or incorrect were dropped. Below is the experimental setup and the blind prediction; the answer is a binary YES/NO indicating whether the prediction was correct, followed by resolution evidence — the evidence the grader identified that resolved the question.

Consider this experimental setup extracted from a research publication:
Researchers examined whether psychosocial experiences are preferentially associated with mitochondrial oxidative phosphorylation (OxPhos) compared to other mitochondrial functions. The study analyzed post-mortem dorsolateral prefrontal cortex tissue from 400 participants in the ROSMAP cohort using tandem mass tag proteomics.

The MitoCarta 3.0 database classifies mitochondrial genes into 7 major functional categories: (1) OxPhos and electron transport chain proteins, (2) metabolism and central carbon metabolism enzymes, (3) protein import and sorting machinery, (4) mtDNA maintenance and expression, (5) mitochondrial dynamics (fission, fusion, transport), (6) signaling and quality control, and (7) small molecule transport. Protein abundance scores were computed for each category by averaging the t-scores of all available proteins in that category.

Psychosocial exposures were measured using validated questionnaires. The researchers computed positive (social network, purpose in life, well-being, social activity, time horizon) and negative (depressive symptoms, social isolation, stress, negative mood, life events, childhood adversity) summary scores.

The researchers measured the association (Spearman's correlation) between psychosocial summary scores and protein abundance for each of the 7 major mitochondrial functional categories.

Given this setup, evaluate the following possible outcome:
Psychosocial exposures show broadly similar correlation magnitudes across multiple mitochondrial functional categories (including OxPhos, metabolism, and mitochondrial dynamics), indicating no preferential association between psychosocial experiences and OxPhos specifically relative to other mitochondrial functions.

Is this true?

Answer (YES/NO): NO